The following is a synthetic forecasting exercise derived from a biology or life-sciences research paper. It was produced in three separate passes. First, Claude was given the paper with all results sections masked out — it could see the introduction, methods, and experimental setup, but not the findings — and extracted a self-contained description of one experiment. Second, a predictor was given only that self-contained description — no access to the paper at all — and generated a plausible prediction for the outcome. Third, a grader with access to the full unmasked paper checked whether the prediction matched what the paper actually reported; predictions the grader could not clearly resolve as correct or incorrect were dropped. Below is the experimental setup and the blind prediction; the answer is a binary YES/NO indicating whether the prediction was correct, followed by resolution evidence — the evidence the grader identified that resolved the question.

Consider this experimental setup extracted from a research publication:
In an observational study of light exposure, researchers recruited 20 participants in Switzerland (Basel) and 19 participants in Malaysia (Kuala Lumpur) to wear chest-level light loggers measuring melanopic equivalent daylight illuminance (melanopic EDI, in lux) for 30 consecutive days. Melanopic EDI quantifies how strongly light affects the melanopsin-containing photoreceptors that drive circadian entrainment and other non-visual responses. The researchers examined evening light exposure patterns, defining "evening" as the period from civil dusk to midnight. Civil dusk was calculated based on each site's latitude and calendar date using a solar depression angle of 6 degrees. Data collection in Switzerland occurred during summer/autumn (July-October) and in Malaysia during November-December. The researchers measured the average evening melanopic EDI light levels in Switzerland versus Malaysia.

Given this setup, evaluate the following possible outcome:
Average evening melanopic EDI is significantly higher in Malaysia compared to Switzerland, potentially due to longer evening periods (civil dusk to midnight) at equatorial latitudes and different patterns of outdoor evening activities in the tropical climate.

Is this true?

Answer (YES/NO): YES